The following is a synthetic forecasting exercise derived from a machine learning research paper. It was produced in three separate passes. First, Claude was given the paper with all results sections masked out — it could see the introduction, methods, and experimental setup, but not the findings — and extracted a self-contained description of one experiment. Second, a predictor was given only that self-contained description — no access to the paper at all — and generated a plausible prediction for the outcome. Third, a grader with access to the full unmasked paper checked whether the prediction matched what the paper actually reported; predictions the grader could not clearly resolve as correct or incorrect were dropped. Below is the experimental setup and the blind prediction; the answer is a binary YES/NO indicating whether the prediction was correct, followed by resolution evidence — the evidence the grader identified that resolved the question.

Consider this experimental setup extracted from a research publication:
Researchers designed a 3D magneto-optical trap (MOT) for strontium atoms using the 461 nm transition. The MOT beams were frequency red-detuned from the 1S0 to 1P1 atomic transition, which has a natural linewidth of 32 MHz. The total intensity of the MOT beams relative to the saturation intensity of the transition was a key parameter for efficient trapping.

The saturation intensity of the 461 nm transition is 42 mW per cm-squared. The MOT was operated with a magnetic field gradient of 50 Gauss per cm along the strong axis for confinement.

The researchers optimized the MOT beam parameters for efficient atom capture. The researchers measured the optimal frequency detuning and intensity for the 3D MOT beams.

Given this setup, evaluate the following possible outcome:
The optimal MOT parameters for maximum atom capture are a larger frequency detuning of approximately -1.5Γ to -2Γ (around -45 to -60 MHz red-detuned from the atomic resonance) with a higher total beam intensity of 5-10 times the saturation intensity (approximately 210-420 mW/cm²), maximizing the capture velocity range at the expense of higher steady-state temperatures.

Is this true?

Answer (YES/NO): NO